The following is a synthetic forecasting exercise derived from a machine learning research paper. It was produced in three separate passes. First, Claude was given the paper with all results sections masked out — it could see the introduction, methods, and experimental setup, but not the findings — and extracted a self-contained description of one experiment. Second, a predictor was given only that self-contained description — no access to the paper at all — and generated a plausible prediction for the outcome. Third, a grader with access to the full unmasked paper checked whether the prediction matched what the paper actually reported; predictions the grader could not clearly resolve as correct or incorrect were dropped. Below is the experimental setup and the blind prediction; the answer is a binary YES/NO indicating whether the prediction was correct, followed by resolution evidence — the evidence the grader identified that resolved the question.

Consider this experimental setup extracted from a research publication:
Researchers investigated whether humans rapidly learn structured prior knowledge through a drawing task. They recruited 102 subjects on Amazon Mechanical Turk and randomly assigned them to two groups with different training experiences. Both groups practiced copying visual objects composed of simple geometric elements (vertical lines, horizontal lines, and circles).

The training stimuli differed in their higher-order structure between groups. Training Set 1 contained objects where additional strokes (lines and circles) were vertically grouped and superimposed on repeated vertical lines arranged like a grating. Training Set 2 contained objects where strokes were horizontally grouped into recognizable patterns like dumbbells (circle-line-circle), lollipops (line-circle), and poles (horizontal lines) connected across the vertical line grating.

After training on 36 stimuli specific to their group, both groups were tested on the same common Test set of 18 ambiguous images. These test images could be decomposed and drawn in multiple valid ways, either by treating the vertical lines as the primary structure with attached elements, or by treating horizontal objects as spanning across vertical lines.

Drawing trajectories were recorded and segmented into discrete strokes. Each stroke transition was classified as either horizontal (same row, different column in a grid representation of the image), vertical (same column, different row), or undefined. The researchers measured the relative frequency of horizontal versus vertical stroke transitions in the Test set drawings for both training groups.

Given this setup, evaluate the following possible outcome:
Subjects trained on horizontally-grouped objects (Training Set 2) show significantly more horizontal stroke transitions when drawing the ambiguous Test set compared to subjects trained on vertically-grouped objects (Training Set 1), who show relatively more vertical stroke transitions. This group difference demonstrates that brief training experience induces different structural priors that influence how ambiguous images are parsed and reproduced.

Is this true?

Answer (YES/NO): YES